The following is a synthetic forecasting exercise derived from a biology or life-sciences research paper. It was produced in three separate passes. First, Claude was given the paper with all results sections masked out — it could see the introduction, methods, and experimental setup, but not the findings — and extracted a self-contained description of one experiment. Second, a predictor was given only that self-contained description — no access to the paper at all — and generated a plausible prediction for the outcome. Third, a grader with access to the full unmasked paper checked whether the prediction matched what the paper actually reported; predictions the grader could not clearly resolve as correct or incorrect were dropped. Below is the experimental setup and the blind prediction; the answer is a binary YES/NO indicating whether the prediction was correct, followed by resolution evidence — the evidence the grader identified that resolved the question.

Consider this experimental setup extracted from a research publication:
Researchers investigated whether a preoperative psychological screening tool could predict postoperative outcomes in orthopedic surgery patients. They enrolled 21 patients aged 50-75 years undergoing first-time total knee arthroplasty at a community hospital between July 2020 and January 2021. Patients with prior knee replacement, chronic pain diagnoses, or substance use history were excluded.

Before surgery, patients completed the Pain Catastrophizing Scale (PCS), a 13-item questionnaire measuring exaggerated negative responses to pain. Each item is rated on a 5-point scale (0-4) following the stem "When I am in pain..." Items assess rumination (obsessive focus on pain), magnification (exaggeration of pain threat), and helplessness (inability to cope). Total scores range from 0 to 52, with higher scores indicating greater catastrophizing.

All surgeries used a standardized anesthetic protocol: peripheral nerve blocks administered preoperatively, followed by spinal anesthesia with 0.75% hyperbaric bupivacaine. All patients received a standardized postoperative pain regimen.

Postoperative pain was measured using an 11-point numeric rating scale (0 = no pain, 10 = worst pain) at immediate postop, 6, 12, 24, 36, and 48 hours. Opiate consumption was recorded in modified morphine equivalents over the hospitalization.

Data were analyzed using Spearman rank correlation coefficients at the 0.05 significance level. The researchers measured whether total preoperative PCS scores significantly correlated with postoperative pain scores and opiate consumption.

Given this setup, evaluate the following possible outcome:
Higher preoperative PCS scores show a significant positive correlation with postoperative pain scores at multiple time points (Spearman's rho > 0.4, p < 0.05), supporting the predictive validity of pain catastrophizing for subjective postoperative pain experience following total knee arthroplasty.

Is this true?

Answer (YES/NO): NO